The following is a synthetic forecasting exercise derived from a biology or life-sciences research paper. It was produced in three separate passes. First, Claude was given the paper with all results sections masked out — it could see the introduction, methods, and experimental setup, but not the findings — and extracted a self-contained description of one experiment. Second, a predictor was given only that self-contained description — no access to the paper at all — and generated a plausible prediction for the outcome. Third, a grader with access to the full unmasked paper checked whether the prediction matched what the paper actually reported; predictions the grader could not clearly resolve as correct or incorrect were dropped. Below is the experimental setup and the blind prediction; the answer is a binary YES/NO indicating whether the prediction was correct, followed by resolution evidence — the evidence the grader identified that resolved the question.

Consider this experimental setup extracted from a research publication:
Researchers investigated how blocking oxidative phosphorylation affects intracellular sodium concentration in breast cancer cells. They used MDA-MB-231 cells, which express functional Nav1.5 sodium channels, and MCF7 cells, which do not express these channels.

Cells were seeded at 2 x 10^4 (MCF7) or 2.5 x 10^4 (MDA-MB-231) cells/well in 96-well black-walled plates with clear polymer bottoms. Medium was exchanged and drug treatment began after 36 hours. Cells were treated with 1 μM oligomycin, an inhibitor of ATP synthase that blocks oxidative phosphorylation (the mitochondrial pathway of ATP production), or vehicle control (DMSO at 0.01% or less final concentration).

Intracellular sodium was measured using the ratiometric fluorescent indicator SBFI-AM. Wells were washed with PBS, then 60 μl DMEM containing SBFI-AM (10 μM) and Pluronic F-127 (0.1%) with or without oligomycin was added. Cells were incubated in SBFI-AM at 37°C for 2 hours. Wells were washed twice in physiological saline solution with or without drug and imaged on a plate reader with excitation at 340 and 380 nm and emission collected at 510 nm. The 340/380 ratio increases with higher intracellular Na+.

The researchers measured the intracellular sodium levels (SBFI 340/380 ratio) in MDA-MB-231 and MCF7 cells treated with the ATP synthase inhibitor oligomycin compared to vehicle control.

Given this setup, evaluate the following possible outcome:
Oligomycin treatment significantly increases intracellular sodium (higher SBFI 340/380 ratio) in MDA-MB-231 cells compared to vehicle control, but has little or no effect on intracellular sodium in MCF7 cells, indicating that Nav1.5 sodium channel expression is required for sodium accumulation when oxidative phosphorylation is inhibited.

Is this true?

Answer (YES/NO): NO